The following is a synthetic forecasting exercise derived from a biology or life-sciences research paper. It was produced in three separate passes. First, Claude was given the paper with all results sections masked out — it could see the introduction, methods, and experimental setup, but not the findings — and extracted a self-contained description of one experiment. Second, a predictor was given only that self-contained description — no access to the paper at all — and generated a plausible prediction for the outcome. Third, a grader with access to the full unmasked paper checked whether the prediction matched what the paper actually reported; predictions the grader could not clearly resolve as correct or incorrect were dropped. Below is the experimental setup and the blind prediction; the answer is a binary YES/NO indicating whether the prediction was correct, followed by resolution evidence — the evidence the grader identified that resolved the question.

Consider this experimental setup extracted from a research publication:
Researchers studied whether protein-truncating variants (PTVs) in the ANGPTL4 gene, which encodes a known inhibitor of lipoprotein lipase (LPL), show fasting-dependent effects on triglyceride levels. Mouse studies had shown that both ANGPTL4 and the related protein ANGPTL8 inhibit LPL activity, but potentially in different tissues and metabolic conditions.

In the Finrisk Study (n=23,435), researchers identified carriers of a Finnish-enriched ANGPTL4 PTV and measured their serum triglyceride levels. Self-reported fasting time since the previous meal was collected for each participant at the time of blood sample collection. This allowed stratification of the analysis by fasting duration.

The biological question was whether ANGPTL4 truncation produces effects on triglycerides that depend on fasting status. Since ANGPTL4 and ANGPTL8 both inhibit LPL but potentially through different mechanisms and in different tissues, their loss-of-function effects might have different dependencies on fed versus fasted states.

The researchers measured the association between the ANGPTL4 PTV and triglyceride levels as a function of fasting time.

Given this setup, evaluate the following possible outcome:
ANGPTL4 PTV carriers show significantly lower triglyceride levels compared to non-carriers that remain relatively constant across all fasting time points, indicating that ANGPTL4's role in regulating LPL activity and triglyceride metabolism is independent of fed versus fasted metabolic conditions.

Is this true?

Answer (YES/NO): NO